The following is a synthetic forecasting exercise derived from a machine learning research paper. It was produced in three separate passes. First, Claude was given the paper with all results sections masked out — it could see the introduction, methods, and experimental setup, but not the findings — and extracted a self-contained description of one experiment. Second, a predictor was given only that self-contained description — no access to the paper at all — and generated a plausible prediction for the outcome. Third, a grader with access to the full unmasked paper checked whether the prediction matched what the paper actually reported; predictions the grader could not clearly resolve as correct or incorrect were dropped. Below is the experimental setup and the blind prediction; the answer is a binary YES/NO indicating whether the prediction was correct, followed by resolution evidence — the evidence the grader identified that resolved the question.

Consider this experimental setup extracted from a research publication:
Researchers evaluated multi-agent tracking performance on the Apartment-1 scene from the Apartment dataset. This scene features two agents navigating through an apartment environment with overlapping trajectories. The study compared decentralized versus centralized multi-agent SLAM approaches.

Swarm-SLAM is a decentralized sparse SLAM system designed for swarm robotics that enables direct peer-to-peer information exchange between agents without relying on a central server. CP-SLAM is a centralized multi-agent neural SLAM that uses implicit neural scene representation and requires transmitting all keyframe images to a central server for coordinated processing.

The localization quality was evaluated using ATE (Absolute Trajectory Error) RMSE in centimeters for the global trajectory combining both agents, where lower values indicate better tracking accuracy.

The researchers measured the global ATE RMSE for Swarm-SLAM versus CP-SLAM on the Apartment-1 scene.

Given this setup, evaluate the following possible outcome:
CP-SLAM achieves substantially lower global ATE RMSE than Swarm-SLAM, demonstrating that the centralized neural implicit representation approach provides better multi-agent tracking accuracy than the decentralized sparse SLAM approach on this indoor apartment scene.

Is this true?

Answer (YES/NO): NO